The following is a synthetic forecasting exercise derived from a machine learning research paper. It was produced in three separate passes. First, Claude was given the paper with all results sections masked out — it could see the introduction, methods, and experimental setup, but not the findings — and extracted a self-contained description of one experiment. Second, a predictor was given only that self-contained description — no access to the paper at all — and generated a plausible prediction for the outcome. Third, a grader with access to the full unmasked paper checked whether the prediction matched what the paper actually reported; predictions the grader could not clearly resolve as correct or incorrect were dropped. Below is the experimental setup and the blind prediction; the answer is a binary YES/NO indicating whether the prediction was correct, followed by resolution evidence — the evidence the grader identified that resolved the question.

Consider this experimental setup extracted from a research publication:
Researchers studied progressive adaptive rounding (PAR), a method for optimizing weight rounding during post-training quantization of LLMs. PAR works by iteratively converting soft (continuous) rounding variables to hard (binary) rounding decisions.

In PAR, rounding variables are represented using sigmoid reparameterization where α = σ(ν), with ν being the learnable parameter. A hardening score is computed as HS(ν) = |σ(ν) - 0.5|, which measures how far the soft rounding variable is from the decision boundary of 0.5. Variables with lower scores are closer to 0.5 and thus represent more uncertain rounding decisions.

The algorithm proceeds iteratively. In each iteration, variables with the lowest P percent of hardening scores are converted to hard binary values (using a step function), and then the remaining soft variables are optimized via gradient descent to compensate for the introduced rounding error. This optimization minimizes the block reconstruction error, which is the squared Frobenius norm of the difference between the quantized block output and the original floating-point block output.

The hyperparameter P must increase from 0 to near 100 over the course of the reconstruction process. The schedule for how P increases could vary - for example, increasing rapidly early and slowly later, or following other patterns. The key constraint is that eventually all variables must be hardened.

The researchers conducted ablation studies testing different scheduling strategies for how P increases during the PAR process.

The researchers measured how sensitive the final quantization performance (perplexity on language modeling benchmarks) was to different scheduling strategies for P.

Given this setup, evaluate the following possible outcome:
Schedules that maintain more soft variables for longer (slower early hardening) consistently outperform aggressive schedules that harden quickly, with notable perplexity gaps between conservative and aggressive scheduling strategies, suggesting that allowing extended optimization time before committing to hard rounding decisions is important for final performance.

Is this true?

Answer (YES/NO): NO